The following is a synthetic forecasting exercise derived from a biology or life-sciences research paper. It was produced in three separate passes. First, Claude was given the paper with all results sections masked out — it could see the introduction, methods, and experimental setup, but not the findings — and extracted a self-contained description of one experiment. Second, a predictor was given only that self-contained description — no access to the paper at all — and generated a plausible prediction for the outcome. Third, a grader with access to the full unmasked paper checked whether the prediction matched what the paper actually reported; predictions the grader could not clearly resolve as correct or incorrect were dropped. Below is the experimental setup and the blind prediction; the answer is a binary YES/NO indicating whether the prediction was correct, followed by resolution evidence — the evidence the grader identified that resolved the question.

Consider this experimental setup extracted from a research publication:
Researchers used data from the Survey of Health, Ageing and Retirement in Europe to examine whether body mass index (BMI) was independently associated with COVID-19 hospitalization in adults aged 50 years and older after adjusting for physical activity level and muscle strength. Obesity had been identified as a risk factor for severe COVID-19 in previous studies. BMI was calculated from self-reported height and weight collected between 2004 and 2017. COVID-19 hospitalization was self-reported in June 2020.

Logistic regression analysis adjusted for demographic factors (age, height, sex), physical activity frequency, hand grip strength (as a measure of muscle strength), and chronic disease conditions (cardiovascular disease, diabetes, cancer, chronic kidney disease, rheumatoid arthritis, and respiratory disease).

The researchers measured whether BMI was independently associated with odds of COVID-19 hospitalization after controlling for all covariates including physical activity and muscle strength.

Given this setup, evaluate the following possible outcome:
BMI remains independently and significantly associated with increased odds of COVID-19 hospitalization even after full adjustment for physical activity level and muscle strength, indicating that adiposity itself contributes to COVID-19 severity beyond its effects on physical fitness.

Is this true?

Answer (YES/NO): NO